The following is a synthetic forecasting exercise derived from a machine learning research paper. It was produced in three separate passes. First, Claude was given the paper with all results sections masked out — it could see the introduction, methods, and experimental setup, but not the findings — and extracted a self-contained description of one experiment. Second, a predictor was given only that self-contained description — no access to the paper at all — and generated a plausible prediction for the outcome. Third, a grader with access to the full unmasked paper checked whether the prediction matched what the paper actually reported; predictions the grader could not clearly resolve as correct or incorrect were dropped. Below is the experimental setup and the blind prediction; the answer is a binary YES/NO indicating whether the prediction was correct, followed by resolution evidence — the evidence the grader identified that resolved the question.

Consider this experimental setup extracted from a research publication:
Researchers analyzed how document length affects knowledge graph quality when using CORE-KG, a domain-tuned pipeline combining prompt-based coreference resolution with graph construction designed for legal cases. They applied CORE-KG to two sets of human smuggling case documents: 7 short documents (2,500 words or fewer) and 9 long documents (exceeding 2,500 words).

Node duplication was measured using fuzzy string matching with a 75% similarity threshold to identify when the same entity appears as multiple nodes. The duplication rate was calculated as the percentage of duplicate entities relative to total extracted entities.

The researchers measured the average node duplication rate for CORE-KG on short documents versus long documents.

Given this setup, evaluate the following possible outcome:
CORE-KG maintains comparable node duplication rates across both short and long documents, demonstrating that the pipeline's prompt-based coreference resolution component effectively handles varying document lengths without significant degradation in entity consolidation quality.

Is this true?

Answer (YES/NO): NO